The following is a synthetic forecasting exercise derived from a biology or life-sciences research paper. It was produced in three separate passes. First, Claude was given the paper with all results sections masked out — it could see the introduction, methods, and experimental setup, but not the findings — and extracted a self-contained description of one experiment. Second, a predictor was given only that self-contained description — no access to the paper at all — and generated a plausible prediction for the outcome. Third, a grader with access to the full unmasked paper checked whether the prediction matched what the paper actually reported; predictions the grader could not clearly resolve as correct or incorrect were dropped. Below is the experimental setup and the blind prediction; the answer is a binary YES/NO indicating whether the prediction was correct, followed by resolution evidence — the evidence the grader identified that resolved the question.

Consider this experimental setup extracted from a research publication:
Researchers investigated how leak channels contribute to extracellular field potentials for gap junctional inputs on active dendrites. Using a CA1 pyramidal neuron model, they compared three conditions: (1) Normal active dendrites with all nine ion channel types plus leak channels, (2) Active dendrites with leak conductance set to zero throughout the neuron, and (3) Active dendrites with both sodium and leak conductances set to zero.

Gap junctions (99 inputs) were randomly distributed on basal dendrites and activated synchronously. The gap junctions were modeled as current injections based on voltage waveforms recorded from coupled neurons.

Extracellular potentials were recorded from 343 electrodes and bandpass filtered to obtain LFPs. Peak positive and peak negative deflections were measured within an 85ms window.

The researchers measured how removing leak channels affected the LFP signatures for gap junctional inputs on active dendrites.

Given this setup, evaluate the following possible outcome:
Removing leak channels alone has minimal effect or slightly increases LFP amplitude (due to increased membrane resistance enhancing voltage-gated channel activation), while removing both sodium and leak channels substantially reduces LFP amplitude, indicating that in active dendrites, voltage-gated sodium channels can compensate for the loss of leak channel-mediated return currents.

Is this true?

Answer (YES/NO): NO